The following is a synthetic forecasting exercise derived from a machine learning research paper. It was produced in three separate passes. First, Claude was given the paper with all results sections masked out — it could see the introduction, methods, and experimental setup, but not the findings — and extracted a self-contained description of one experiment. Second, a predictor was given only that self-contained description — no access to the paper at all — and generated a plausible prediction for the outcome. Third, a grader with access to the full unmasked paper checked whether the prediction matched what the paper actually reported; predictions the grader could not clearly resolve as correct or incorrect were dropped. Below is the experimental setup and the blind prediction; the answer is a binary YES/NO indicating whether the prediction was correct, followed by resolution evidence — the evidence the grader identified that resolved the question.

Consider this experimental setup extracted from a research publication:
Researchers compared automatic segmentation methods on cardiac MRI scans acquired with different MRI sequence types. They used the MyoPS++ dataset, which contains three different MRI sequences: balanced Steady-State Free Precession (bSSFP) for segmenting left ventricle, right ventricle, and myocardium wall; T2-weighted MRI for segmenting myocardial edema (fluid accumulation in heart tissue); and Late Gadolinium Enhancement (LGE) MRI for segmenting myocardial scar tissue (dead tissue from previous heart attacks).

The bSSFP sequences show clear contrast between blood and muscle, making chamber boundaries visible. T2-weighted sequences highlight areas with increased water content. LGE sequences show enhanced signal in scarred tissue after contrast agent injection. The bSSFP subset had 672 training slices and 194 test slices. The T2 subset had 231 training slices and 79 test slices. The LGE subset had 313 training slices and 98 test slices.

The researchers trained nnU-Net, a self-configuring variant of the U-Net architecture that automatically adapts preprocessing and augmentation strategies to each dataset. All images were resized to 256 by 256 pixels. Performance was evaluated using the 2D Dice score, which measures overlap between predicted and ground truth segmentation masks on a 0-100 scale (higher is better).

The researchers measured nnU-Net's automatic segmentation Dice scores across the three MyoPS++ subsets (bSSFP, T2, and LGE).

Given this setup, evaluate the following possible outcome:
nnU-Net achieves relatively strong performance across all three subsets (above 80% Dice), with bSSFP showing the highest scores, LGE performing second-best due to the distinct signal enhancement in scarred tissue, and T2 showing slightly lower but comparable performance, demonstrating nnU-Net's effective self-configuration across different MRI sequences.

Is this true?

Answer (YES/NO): NO